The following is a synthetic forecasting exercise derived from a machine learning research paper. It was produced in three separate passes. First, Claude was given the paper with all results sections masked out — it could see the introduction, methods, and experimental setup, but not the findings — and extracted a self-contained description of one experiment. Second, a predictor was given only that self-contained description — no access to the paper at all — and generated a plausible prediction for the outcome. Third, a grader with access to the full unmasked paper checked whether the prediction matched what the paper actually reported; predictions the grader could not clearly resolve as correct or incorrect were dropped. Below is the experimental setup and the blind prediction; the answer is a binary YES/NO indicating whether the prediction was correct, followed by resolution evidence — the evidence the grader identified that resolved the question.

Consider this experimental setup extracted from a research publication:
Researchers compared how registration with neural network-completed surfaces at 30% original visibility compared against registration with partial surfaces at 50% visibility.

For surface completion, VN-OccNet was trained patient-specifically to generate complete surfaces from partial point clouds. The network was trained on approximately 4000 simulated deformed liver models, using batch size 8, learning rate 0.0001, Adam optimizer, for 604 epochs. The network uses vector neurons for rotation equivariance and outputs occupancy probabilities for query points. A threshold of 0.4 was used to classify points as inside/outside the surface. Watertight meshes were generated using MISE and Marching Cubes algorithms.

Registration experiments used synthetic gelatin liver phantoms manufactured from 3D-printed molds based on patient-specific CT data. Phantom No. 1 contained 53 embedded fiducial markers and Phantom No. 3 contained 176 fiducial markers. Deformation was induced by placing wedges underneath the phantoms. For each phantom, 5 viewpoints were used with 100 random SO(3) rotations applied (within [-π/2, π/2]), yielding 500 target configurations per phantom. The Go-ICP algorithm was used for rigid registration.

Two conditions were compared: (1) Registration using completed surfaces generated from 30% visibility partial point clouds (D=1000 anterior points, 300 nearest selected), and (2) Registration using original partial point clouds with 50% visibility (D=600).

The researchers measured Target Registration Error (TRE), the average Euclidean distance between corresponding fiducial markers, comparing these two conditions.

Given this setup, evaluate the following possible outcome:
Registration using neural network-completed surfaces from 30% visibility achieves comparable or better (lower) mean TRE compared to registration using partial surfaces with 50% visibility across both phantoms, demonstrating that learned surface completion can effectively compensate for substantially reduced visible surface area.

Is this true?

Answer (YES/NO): YES